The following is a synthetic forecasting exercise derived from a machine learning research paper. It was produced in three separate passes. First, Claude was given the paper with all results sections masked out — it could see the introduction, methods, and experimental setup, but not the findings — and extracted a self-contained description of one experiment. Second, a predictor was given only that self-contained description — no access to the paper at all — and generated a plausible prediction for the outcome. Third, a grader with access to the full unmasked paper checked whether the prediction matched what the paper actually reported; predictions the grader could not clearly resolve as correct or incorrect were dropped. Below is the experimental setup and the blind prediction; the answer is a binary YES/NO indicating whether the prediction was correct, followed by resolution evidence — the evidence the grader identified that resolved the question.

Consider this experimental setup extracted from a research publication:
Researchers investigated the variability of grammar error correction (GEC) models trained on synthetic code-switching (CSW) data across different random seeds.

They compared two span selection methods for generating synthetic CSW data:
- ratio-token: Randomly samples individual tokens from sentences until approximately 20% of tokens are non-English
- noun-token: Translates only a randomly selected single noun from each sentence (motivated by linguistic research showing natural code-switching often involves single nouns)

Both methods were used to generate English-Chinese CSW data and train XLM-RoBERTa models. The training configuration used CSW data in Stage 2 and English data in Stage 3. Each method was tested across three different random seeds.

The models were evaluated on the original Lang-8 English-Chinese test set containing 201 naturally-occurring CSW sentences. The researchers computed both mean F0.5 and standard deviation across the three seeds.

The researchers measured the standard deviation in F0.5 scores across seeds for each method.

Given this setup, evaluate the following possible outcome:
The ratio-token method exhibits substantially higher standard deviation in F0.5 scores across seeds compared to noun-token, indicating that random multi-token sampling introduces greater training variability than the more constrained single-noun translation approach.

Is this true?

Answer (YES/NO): YES